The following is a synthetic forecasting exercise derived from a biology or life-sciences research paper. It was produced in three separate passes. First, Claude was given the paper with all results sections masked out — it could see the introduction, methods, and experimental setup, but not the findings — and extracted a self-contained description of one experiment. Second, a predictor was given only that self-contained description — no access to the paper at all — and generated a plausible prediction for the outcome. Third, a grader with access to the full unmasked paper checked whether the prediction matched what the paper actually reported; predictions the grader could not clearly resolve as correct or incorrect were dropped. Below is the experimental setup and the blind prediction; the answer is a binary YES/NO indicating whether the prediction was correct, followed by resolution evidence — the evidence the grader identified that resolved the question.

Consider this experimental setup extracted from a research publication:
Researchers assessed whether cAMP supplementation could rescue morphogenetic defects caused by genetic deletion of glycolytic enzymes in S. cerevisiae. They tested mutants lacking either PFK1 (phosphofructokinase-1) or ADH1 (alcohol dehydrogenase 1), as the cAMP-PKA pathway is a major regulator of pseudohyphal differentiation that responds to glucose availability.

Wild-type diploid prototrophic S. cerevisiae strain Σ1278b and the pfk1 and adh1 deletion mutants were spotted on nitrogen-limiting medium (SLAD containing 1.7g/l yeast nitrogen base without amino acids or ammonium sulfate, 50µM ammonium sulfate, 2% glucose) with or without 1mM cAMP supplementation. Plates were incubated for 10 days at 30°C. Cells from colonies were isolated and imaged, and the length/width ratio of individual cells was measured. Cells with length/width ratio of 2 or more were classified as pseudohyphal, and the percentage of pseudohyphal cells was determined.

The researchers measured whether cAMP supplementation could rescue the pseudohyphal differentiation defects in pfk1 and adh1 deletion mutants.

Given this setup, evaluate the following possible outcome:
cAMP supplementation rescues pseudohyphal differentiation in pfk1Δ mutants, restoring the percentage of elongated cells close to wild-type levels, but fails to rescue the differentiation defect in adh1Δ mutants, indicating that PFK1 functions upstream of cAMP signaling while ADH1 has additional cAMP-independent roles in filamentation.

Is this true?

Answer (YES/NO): NO